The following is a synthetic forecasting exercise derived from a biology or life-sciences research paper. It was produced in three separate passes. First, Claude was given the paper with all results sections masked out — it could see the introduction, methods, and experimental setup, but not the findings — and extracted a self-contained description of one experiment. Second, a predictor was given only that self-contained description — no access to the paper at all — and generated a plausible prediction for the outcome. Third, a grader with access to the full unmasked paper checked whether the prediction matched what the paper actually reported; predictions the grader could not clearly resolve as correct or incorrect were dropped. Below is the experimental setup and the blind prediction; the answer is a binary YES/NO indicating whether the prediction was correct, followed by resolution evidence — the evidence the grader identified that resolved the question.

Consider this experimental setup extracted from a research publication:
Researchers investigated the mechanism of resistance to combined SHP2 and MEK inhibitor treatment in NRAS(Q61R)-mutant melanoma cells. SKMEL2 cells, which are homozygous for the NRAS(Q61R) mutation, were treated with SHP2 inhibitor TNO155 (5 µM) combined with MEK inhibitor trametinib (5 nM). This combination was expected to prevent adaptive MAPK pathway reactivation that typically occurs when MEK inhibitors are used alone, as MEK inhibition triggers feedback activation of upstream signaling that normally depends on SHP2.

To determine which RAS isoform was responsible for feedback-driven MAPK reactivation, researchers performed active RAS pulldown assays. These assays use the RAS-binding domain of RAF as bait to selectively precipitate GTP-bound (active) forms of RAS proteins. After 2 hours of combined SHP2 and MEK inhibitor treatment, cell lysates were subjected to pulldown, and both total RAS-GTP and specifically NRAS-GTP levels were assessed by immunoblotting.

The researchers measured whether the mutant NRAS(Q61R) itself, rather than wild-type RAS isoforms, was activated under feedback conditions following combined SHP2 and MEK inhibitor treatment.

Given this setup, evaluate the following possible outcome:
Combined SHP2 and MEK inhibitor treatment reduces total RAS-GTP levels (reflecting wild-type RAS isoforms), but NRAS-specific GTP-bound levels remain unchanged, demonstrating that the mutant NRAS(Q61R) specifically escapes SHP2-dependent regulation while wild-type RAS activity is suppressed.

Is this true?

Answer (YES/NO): NO